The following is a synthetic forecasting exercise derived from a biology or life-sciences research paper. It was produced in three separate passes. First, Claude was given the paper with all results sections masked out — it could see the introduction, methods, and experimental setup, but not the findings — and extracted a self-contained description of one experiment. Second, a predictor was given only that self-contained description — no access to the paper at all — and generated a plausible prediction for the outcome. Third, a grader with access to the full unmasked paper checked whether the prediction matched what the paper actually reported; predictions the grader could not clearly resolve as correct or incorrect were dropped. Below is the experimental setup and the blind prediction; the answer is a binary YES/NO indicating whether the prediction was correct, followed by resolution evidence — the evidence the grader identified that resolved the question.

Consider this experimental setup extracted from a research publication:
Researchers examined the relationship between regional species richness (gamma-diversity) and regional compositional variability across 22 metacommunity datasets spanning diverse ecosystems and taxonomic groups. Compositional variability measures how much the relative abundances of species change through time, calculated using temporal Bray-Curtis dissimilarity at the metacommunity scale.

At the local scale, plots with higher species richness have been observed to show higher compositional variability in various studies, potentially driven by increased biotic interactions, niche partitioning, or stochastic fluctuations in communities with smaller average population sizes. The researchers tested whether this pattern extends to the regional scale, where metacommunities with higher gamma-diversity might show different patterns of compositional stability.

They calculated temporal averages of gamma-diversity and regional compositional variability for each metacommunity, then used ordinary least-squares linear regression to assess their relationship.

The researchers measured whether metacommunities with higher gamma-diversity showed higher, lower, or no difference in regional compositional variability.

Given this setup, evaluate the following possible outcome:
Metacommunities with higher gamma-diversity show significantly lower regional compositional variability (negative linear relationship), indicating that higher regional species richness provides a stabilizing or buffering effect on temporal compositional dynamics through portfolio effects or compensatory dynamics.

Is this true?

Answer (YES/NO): NO